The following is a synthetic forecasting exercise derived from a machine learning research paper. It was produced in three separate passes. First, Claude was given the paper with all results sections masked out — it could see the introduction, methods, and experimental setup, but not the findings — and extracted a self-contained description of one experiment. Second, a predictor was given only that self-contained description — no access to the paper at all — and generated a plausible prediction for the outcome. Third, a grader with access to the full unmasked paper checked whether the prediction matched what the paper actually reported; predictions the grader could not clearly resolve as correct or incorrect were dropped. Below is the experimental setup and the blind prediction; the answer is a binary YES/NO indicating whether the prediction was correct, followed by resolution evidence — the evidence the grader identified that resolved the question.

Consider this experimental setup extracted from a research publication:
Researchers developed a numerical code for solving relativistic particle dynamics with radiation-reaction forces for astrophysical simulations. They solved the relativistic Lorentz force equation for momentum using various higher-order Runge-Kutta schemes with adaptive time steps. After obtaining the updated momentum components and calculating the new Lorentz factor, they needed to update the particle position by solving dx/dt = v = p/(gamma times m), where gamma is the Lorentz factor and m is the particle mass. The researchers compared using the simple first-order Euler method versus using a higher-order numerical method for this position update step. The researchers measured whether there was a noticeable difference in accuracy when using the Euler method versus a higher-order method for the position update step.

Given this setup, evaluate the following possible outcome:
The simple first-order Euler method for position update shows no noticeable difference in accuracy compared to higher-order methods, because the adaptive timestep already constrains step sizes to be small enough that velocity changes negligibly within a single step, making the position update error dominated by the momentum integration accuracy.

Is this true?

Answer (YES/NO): YES